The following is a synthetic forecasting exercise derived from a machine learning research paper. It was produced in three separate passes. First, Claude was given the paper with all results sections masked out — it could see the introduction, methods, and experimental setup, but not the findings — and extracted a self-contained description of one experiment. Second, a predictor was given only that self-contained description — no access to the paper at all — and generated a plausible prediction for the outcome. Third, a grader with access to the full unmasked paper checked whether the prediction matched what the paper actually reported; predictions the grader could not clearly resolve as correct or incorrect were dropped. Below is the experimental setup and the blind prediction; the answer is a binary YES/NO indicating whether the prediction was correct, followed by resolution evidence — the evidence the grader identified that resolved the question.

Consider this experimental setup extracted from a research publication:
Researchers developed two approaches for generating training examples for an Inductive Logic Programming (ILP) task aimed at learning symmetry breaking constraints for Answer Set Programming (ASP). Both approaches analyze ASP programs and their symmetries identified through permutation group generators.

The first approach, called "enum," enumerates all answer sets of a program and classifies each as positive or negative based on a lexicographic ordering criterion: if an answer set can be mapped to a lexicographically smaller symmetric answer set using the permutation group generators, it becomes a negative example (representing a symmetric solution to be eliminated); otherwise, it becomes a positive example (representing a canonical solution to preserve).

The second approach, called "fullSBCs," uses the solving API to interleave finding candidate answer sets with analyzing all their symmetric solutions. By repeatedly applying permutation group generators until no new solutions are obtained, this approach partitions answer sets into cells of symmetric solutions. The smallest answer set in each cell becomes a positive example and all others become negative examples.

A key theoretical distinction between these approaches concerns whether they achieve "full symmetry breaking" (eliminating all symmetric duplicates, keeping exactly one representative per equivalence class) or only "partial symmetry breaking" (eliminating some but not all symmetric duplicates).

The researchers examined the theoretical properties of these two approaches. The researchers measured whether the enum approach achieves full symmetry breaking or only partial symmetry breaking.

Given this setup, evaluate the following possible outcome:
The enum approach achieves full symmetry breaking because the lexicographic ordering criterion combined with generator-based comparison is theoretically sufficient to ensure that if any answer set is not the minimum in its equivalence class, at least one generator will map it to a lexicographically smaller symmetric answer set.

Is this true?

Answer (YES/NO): NO